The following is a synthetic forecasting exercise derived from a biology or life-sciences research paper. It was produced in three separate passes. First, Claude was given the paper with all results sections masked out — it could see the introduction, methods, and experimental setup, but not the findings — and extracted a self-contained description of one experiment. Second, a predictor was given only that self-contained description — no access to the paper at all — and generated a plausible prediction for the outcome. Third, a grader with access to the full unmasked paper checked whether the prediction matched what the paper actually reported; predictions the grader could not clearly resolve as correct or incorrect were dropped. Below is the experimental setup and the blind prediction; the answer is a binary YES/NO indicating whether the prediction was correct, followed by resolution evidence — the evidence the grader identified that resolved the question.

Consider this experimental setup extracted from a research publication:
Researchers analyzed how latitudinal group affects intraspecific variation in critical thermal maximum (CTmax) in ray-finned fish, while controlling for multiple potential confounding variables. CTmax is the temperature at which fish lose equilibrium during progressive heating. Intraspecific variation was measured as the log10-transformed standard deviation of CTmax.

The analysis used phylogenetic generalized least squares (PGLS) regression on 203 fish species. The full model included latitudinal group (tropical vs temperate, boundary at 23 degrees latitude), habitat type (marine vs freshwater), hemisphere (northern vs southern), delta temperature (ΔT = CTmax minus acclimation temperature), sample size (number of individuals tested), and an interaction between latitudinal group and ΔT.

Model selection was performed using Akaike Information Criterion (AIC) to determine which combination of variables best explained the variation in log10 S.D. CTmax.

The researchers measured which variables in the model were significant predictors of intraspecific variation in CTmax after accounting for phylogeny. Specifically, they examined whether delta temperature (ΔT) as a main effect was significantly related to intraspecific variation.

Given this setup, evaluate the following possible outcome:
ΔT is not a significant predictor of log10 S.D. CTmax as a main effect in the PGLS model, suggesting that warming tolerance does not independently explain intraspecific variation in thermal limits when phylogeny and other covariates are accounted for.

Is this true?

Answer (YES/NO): YES